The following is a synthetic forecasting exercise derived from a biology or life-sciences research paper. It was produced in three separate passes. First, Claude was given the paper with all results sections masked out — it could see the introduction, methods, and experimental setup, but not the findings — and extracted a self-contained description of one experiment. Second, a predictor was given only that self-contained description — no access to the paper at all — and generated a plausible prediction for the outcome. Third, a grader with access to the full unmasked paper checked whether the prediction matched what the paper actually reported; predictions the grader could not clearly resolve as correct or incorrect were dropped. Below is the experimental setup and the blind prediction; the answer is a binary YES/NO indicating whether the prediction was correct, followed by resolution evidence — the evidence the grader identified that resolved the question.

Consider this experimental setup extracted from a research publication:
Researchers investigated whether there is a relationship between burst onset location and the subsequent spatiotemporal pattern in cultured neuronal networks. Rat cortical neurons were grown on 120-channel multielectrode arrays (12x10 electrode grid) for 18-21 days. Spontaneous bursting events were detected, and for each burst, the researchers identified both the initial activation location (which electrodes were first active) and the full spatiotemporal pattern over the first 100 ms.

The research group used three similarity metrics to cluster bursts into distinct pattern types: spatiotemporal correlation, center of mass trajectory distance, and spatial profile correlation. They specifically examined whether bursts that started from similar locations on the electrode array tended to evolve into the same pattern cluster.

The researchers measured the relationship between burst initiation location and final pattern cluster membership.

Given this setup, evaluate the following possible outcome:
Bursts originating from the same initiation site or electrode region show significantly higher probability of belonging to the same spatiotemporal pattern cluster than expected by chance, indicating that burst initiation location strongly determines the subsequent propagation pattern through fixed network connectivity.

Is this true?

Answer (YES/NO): YES